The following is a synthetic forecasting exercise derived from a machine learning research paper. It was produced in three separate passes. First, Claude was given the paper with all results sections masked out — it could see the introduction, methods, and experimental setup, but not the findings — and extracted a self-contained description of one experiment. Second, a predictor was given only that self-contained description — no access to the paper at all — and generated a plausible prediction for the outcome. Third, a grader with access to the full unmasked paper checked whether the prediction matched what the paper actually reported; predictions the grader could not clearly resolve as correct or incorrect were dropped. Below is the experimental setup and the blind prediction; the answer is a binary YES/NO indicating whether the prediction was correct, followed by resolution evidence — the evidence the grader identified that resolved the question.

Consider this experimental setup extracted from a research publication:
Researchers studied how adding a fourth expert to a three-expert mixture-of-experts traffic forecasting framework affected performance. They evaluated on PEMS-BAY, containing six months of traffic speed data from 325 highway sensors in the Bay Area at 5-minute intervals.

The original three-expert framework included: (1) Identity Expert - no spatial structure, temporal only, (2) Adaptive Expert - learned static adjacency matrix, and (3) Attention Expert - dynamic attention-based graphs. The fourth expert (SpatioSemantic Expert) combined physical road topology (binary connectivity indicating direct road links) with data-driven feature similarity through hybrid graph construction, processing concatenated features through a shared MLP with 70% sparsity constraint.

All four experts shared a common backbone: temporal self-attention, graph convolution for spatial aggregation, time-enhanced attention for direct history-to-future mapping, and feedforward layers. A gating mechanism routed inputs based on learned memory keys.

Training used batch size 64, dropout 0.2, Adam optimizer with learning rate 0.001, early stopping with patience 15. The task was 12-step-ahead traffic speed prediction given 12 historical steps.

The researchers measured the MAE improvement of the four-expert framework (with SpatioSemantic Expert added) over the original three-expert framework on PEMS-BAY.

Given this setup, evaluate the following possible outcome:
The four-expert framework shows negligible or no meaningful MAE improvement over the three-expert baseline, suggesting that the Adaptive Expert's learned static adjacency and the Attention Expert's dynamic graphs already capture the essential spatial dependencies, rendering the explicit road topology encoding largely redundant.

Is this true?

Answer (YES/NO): NO